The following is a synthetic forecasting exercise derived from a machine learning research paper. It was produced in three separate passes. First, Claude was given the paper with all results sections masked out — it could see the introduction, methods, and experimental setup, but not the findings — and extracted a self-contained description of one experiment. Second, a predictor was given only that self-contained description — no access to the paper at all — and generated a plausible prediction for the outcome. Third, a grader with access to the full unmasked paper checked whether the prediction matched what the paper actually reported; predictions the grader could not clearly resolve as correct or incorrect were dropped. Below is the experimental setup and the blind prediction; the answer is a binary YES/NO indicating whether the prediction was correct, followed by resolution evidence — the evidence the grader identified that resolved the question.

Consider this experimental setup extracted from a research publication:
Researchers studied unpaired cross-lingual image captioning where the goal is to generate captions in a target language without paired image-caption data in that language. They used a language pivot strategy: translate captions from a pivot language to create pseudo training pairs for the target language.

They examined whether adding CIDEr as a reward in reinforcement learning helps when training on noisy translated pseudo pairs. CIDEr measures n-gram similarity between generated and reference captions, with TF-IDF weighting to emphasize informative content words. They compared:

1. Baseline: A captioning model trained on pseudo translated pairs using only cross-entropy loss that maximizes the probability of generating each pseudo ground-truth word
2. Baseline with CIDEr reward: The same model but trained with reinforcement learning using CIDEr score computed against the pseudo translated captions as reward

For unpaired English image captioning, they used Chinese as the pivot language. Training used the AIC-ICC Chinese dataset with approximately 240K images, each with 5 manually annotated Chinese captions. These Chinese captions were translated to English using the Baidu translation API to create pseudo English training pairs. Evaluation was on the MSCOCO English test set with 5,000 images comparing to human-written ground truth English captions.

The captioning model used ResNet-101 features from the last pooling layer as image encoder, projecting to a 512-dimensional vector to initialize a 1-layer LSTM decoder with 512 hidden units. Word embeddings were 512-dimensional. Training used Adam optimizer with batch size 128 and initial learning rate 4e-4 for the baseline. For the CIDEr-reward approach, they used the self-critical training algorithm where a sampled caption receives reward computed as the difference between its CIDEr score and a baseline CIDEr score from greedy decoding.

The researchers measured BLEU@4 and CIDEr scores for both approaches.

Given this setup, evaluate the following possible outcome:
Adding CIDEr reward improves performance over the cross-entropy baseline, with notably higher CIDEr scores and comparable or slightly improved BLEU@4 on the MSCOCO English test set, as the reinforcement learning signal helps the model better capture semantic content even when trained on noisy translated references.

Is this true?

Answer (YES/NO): NO